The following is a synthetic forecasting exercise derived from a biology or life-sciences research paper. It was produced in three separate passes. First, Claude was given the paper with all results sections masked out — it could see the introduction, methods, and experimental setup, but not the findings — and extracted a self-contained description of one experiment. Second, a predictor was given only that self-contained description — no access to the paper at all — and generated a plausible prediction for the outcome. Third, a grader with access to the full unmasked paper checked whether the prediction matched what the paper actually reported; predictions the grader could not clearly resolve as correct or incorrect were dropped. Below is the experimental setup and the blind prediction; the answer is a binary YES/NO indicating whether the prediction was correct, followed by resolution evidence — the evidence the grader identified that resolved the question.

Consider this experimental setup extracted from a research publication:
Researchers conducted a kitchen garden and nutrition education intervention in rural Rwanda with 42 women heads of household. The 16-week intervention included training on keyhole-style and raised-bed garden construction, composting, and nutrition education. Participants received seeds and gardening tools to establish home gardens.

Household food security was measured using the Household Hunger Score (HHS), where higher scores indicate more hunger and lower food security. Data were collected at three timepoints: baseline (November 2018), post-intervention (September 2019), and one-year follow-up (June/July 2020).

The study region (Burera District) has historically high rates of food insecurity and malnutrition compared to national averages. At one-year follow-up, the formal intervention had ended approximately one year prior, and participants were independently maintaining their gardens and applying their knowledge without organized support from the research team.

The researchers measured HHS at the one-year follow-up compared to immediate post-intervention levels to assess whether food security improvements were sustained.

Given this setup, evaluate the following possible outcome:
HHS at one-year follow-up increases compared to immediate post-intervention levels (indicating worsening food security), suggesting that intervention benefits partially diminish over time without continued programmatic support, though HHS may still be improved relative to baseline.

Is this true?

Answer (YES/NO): NO